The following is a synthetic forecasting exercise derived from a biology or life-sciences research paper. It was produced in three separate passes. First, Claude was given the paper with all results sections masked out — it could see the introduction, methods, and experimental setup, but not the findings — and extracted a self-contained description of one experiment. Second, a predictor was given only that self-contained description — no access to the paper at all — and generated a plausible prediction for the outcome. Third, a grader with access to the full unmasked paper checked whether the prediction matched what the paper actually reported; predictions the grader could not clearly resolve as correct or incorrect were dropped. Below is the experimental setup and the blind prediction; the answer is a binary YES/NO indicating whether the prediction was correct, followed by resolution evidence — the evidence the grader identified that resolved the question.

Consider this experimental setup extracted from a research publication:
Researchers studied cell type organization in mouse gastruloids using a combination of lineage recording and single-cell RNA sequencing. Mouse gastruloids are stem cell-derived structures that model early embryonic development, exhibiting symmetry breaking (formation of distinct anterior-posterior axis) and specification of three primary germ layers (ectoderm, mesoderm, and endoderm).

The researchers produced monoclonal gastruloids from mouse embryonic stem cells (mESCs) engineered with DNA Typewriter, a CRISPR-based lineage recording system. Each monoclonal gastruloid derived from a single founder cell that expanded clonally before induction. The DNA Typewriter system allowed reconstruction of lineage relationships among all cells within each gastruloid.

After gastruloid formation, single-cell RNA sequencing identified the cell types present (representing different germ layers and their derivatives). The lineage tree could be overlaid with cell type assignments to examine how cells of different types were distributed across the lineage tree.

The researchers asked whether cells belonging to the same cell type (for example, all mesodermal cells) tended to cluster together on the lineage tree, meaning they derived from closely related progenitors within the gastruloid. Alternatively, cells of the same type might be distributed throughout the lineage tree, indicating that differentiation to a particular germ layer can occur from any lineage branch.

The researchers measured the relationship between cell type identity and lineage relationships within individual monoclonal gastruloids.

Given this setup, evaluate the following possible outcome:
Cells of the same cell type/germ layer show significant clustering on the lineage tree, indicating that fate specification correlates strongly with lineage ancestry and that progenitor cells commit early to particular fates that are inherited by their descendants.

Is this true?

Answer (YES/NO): YES